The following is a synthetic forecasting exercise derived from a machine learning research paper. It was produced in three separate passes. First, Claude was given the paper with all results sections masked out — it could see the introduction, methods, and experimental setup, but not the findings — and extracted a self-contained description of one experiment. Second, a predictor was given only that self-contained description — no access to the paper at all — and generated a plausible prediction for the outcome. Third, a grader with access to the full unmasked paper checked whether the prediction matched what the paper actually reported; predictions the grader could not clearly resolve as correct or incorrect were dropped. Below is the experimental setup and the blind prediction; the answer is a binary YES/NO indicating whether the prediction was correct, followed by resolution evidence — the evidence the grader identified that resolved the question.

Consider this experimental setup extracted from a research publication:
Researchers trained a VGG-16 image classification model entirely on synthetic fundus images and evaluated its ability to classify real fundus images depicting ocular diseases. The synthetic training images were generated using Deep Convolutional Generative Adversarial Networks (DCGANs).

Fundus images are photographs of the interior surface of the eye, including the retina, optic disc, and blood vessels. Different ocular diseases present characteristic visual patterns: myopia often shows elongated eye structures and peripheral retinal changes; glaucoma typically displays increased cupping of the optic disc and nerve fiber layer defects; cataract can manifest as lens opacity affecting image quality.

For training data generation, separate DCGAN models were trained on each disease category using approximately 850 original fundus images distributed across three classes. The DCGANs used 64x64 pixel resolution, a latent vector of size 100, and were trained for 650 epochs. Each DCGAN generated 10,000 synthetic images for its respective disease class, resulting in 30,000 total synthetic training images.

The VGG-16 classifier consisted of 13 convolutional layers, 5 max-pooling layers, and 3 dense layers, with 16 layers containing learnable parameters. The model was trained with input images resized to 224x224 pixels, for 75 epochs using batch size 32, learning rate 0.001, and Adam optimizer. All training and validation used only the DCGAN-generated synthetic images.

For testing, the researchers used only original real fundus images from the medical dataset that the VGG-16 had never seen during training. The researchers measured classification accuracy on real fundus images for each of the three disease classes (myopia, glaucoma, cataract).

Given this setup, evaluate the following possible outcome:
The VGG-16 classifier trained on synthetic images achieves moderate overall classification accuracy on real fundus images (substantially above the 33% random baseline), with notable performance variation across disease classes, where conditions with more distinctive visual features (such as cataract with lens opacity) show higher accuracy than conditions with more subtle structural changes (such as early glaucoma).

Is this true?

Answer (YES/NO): NO